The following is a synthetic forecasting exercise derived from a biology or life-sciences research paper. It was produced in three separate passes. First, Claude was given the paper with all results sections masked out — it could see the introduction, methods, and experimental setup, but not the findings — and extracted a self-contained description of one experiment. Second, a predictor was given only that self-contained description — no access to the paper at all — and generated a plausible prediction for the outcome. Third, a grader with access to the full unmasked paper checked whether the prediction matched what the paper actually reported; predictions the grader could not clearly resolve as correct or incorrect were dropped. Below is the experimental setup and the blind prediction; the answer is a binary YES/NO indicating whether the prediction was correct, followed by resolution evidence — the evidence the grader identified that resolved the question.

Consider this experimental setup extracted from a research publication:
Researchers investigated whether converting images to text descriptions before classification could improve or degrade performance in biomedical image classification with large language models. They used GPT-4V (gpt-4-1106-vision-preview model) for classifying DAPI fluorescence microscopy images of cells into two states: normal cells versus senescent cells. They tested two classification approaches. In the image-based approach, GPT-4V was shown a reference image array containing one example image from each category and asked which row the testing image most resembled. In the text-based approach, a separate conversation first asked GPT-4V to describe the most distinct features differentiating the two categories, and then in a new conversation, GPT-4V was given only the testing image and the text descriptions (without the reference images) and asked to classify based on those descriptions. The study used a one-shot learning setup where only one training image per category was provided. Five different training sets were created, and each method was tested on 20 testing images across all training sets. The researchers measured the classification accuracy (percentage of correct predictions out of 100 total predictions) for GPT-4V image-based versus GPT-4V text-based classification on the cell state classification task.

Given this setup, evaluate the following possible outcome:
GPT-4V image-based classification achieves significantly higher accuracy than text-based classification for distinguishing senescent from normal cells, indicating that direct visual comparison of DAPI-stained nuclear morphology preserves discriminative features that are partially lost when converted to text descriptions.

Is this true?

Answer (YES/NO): YES